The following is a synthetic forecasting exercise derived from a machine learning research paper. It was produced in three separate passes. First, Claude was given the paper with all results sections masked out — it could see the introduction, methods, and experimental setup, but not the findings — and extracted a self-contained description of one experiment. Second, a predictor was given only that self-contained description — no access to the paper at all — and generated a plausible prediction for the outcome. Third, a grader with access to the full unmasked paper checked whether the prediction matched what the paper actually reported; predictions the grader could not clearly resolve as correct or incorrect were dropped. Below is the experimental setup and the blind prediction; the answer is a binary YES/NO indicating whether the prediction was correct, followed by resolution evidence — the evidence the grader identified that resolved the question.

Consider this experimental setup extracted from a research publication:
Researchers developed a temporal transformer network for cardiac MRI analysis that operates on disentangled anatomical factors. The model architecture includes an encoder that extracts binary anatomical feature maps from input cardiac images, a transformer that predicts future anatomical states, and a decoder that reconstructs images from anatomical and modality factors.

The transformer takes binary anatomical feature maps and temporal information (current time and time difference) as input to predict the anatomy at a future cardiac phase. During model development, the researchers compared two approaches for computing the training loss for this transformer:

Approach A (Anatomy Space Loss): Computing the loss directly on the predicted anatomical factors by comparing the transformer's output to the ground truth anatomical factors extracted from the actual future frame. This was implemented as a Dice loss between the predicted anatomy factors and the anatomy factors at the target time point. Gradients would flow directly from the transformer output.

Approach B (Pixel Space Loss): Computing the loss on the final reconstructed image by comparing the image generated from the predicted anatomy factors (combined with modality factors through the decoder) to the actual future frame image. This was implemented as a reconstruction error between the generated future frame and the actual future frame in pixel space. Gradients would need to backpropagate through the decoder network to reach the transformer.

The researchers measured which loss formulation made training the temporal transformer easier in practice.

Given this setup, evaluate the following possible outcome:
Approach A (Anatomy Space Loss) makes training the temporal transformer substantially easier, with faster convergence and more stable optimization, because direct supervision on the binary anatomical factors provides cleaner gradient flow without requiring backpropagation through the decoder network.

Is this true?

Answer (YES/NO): YES